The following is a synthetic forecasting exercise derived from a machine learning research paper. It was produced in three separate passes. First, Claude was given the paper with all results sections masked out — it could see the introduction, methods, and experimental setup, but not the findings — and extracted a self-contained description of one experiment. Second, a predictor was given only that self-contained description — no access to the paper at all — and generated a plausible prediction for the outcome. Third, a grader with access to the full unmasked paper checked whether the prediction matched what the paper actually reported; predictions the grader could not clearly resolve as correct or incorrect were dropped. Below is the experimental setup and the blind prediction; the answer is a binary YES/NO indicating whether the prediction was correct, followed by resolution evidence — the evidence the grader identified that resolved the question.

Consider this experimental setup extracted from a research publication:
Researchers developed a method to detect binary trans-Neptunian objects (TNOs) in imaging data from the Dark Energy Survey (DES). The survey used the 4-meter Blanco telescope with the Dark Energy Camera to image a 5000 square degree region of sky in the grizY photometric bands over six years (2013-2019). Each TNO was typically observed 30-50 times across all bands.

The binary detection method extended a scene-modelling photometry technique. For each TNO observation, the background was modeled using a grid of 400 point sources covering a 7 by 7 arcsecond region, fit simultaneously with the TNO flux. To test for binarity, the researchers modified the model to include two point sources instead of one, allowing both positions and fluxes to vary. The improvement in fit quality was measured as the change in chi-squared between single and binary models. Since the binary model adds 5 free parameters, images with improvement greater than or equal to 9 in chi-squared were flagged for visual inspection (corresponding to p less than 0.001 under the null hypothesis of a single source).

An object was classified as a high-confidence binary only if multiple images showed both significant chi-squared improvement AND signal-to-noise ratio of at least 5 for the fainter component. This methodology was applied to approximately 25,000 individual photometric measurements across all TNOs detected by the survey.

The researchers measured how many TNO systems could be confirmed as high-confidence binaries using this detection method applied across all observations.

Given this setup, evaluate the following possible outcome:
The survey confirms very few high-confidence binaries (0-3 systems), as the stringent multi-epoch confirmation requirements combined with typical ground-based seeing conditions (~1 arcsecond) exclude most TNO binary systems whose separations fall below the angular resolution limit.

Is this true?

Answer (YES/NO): YES